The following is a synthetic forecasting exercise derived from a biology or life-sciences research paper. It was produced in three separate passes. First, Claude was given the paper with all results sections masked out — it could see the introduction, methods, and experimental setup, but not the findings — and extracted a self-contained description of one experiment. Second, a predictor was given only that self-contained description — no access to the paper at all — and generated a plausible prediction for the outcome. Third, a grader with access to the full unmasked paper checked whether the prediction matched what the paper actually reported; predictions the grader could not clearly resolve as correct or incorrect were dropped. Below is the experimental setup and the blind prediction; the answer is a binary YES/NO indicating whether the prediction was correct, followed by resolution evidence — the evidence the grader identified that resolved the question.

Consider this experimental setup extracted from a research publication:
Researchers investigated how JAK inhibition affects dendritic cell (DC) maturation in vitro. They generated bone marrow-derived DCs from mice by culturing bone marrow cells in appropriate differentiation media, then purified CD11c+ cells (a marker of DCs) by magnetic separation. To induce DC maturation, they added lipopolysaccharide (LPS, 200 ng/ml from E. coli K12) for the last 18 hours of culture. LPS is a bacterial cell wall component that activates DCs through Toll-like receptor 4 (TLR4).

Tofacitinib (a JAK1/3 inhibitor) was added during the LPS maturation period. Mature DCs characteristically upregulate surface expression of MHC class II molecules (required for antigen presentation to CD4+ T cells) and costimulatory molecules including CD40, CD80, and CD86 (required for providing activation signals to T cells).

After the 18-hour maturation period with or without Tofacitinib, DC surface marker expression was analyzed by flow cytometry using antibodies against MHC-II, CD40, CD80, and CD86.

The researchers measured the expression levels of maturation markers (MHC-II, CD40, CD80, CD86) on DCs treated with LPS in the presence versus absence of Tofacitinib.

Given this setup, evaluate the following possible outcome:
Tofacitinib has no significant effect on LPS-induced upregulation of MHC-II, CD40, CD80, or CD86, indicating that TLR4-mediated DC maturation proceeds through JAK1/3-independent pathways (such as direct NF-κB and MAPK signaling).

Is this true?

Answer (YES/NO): NO